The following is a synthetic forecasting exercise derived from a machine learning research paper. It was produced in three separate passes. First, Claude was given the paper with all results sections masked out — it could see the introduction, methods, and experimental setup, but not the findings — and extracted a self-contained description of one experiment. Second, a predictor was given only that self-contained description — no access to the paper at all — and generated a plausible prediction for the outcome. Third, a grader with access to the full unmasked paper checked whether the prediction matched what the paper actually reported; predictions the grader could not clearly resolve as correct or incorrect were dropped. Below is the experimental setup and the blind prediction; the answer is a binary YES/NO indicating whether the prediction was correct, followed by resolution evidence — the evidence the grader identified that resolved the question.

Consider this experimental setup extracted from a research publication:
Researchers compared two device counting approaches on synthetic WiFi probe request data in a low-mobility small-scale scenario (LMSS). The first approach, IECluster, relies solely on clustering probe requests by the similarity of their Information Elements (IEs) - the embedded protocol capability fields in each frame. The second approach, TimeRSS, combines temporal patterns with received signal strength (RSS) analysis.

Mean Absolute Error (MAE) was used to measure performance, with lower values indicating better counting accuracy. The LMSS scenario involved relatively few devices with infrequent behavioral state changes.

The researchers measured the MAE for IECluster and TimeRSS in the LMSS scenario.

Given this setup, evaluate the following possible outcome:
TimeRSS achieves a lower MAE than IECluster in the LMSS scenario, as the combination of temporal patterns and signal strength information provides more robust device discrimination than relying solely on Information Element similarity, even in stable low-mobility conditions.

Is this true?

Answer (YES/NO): YES